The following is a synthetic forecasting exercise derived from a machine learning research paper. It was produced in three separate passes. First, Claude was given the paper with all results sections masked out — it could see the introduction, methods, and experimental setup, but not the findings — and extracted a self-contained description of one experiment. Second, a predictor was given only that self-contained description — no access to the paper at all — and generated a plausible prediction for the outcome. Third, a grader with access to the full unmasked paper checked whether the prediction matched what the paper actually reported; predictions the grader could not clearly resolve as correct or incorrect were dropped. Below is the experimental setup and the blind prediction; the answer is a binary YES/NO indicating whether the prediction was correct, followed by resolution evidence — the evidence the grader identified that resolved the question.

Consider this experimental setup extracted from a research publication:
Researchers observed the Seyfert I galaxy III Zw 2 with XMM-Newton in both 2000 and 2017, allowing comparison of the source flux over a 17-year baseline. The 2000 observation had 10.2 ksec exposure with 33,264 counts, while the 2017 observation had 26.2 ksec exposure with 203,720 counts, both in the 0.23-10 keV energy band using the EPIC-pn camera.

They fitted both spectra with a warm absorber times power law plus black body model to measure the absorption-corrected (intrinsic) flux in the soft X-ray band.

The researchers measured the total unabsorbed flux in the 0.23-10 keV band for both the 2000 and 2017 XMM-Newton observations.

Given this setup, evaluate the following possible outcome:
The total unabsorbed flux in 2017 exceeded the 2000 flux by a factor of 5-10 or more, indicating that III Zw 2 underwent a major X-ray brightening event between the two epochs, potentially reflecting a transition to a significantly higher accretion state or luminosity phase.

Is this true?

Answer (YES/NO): NO